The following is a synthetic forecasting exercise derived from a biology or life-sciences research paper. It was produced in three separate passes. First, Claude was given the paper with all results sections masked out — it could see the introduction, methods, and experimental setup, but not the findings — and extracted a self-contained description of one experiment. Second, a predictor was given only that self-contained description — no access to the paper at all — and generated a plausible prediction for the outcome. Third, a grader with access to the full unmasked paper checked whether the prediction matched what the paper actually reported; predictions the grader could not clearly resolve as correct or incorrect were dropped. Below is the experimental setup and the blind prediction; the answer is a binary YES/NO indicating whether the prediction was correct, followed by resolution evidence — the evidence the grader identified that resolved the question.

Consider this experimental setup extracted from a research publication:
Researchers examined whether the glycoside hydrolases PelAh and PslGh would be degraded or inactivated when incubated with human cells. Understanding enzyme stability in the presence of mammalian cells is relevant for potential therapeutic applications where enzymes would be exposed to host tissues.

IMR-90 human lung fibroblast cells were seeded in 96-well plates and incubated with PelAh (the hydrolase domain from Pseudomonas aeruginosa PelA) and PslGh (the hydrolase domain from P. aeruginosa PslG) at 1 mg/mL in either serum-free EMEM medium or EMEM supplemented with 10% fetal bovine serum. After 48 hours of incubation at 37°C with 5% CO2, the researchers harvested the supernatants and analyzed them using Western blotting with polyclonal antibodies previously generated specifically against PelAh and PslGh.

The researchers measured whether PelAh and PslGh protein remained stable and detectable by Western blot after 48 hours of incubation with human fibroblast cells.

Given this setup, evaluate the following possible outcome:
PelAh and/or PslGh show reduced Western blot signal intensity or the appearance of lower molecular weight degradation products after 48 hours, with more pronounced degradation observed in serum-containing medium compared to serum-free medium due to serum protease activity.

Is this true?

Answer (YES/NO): NO